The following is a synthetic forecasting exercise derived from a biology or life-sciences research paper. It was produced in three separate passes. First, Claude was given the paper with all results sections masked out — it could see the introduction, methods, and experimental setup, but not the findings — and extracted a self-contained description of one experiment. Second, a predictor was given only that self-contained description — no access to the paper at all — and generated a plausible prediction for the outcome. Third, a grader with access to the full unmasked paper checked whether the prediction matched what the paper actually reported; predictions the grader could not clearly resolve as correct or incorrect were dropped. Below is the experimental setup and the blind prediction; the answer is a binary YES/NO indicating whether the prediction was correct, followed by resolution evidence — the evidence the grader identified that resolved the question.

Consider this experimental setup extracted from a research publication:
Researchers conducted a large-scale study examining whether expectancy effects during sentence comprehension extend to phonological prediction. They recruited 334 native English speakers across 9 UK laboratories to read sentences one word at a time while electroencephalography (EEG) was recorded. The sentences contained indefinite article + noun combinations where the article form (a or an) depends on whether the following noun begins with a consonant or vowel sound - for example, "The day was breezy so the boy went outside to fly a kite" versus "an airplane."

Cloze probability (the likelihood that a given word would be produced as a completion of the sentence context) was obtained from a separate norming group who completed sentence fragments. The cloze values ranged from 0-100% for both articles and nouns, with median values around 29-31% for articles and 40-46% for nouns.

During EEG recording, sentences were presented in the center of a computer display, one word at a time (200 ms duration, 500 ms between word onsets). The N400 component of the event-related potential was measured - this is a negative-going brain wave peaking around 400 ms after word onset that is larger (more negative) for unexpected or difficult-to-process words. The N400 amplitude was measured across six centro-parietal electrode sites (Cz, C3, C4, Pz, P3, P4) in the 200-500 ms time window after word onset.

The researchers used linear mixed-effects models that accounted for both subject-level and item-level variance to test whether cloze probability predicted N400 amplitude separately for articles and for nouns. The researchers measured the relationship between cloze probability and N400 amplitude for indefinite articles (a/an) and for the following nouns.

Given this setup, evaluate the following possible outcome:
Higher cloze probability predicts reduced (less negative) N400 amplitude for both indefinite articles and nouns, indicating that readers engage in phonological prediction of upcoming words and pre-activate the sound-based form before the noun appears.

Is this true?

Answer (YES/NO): NO